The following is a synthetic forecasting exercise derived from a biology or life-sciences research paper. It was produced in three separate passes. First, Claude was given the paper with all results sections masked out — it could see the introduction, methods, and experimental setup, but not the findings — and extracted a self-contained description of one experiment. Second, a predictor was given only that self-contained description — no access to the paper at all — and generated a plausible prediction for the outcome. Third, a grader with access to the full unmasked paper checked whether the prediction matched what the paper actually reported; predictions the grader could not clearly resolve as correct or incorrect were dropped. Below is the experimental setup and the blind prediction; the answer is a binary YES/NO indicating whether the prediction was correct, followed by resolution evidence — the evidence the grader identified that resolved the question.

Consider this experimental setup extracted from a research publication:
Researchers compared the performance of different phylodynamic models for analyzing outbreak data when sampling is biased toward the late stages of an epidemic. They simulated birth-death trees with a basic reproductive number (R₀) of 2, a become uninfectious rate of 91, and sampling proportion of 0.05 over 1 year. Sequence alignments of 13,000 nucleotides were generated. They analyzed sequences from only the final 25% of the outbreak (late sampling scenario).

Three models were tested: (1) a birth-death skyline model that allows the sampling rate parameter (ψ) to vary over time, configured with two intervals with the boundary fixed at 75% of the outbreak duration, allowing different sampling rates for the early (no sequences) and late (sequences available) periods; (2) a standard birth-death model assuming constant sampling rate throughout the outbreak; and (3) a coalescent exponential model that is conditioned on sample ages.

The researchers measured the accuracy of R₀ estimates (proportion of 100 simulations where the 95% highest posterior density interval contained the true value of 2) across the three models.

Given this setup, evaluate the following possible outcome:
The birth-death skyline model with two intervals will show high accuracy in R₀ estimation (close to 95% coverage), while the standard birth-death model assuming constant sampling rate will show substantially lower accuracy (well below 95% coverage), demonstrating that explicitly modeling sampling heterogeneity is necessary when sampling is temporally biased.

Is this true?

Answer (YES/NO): YES